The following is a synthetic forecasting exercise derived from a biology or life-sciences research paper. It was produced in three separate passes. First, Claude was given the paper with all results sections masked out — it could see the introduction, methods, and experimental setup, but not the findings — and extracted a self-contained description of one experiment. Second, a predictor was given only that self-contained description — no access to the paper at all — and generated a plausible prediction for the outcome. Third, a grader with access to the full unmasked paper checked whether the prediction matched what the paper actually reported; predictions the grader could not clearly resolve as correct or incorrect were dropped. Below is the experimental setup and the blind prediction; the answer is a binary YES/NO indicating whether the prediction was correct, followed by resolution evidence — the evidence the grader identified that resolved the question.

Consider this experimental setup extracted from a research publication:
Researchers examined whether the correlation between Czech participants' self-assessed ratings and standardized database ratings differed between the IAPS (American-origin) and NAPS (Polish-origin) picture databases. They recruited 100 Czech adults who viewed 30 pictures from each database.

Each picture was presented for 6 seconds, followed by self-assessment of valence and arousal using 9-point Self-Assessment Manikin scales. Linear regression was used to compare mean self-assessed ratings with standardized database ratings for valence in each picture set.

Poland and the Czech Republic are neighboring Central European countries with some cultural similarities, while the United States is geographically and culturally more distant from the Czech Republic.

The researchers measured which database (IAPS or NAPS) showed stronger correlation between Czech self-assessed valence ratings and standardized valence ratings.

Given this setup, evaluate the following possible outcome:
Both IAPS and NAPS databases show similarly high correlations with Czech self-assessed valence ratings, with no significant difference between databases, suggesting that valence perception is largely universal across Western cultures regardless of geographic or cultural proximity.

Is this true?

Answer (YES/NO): NO